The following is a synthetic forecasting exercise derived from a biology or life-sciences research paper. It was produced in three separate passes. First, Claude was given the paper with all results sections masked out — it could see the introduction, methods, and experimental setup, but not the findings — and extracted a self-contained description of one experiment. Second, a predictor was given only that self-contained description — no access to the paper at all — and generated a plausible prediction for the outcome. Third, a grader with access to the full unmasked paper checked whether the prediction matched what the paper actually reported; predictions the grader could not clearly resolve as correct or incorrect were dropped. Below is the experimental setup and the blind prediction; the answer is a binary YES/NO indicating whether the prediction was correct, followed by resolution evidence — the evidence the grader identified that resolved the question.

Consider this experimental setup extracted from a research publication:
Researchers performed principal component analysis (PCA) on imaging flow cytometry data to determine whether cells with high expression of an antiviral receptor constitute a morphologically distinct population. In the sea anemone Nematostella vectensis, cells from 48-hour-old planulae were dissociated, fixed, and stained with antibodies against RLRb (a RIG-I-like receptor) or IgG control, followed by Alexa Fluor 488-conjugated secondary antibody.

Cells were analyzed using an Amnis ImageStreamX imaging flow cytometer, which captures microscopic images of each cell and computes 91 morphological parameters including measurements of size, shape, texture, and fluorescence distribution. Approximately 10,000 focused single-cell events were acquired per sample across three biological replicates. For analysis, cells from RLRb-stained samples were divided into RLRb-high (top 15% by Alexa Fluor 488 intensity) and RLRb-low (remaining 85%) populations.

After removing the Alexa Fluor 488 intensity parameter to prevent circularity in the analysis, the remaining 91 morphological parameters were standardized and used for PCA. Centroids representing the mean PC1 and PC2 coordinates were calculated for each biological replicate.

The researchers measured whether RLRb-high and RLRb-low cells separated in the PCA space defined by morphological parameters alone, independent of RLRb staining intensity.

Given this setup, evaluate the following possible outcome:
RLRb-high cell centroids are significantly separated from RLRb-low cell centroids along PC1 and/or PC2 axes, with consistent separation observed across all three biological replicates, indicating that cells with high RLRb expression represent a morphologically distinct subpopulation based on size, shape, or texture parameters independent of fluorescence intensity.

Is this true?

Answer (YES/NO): YES